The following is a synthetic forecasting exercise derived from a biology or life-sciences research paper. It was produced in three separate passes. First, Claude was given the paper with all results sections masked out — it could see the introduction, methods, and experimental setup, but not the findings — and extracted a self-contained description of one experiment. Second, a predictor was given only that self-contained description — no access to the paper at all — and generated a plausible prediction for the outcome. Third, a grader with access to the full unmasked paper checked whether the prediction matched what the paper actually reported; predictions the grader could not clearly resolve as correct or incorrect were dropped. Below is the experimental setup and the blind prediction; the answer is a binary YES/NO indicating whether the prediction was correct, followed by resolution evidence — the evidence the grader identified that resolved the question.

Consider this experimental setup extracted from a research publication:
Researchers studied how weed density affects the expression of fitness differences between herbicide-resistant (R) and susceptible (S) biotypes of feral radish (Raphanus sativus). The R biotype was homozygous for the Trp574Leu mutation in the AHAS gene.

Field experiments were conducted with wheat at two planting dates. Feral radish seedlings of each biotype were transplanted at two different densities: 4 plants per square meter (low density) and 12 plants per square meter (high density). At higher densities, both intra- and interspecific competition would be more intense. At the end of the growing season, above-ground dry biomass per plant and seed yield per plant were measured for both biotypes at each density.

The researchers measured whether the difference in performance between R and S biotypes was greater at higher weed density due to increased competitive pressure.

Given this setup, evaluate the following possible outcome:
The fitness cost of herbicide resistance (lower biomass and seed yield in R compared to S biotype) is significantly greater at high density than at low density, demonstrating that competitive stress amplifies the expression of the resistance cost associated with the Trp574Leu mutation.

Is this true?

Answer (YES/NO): NO